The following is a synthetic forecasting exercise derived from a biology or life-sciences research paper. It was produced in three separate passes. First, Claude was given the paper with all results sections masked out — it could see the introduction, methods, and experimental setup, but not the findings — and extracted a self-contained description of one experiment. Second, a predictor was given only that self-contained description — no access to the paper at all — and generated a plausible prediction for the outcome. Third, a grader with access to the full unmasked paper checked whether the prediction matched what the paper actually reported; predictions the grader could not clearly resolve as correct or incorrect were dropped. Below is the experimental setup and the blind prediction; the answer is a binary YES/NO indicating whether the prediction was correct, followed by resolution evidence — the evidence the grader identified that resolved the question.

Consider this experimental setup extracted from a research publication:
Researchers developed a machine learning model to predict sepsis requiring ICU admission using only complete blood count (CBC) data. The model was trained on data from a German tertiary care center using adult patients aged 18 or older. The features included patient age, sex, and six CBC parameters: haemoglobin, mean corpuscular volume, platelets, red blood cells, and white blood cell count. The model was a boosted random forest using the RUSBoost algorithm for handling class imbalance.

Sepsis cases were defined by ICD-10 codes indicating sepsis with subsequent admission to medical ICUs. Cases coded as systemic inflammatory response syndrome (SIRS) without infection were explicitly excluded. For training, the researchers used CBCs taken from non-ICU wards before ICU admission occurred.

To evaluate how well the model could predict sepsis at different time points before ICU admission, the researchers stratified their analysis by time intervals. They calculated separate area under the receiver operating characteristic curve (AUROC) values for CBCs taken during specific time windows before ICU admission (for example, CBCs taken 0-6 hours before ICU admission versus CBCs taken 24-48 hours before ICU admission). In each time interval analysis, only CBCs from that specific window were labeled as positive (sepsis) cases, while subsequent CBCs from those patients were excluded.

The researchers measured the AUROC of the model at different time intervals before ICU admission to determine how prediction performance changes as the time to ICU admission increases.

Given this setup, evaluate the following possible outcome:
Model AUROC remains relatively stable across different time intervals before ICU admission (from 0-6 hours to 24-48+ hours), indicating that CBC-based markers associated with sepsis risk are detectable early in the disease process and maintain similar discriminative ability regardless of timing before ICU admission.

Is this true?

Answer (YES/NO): NO